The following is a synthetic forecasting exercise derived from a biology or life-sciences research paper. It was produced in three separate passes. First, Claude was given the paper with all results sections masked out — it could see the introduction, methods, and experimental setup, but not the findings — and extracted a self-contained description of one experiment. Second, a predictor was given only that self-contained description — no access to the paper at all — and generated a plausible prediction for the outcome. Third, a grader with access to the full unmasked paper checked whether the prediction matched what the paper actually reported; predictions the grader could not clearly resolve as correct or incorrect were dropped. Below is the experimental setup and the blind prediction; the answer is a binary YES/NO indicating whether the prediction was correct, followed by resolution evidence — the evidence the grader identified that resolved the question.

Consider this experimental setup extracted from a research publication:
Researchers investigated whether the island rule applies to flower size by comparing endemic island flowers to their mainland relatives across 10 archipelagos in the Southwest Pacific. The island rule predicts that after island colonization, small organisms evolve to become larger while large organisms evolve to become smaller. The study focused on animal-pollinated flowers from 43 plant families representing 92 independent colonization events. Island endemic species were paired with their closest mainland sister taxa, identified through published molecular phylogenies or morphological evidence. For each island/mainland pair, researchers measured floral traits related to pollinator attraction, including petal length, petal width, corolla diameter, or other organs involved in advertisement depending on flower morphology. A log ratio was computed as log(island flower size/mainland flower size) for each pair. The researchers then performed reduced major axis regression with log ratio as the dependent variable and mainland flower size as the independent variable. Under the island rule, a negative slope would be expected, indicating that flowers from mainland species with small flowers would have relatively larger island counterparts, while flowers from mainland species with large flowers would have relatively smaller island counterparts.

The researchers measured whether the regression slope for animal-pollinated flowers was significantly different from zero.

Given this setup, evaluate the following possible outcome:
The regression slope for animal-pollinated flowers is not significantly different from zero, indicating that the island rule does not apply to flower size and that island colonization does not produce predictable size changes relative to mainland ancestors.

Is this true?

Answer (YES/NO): NO